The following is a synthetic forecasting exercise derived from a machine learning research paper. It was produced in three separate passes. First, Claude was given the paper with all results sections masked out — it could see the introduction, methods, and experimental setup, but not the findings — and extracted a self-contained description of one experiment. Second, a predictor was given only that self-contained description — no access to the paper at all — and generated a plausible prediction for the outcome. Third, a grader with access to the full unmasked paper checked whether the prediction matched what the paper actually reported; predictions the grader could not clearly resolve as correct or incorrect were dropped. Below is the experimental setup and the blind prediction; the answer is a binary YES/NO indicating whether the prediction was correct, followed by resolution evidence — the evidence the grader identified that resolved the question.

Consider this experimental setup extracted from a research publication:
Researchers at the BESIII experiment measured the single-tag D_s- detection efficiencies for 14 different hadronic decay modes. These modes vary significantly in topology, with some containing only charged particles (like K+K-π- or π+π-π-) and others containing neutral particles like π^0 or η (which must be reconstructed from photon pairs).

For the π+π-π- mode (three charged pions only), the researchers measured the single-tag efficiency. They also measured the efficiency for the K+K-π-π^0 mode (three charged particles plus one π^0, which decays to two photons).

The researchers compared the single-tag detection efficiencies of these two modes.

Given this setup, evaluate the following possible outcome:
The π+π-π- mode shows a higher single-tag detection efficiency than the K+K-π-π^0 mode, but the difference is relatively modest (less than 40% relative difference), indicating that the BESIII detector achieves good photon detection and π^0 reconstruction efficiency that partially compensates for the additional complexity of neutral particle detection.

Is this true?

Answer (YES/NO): NO